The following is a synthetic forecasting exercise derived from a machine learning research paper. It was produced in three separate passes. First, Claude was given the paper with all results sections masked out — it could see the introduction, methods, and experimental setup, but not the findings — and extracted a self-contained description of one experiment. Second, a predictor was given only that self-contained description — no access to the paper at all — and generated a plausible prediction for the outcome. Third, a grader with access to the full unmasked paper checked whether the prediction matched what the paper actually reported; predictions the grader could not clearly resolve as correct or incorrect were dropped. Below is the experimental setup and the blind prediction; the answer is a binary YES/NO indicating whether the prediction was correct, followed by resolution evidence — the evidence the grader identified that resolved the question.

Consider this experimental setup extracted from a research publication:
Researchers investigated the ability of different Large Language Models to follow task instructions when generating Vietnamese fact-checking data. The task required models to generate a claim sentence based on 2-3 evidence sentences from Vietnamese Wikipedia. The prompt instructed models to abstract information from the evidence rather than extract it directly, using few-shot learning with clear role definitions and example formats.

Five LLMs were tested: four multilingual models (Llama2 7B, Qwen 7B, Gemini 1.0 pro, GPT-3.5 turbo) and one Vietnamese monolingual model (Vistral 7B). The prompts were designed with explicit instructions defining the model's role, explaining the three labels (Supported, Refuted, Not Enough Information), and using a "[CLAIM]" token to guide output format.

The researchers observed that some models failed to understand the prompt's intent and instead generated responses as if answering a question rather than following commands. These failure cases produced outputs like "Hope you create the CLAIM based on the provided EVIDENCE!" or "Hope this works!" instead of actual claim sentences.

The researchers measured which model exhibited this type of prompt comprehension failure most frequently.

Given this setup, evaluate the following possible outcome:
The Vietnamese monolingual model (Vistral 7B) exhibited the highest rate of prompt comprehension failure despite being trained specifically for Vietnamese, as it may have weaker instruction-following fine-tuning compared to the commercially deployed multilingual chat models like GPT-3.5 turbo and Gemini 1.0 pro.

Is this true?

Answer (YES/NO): NO